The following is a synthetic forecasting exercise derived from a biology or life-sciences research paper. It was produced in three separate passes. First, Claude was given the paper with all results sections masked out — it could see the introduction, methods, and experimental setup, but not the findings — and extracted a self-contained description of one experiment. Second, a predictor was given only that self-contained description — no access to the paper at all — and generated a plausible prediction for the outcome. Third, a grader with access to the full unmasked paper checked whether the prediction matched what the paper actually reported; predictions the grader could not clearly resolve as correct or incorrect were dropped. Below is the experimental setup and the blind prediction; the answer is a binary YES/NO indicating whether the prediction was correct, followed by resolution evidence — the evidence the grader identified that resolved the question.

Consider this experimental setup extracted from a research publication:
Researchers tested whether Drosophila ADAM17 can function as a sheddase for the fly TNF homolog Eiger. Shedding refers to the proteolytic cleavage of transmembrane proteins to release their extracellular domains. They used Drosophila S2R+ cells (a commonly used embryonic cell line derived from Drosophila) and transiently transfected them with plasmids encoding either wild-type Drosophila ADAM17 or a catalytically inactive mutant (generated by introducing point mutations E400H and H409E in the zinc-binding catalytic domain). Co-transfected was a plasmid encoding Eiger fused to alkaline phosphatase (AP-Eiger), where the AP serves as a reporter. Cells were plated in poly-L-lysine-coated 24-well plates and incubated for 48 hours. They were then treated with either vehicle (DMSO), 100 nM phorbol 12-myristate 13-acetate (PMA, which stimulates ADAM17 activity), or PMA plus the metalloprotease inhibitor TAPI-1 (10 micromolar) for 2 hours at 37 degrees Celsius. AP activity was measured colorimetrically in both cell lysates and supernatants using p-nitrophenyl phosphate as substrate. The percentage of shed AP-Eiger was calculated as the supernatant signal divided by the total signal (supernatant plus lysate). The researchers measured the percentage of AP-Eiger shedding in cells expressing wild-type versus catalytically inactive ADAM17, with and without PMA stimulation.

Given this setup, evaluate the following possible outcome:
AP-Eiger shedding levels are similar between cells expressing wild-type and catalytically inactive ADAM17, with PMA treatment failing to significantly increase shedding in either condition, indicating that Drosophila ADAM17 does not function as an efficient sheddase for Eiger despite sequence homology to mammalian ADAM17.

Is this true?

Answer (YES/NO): NO